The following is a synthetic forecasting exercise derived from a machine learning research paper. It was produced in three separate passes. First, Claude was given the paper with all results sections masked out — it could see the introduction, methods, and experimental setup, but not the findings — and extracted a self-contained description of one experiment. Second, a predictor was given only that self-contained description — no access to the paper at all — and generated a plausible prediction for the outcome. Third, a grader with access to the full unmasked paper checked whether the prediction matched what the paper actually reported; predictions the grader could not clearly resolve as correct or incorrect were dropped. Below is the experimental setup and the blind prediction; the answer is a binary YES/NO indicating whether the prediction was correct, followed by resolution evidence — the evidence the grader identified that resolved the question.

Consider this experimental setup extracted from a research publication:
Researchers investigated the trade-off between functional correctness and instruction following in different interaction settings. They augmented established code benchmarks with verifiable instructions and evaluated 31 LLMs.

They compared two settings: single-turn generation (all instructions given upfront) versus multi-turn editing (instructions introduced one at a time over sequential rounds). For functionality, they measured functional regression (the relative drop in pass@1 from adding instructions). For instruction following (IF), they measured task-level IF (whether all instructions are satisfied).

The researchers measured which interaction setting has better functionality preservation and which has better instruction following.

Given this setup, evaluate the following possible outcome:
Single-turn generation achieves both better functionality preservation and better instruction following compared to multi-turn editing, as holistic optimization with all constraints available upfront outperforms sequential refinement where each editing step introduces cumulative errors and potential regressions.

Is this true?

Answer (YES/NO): NO